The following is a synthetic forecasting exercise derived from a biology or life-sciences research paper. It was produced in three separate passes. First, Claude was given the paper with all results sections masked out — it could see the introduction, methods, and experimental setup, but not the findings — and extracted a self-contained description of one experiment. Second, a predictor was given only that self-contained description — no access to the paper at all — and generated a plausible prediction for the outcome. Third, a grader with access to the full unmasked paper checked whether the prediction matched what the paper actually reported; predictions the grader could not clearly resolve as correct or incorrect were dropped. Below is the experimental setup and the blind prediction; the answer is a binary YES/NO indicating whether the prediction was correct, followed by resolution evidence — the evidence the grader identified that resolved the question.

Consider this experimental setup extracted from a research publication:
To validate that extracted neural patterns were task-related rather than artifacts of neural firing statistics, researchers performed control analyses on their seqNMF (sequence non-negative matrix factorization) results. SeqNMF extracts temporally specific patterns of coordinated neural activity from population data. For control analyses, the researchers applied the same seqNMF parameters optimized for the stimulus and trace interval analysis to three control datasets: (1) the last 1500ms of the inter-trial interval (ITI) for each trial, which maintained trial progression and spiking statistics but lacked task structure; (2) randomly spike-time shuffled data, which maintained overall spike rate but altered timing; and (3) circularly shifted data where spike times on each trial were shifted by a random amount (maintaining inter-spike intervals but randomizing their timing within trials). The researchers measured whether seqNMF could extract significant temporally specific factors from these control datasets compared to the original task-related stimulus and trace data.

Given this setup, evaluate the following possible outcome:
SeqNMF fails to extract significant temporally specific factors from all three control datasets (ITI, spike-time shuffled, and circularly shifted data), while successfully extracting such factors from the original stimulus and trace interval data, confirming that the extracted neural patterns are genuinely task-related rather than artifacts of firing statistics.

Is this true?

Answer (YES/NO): NO